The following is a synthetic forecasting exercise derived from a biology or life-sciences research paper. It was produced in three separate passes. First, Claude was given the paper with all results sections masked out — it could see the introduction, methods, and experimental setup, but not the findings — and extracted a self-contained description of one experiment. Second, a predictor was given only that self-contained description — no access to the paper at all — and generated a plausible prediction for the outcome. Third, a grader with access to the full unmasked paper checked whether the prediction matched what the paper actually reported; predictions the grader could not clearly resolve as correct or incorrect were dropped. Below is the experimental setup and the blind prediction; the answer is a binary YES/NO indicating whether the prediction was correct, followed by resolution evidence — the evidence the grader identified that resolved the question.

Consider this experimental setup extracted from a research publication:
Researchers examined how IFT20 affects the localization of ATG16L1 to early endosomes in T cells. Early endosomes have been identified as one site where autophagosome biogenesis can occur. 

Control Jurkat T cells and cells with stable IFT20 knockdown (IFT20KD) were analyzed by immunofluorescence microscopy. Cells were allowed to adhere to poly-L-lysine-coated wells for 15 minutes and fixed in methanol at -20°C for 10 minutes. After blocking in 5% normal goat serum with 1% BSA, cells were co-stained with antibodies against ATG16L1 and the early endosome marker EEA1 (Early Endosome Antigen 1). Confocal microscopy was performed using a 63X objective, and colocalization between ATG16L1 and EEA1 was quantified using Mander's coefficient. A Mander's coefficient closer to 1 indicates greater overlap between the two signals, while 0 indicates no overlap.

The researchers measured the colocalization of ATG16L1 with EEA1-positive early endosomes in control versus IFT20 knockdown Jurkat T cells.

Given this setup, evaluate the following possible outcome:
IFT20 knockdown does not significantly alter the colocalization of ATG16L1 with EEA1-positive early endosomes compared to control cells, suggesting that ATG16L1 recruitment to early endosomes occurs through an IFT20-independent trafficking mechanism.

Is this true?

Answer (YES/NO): NO